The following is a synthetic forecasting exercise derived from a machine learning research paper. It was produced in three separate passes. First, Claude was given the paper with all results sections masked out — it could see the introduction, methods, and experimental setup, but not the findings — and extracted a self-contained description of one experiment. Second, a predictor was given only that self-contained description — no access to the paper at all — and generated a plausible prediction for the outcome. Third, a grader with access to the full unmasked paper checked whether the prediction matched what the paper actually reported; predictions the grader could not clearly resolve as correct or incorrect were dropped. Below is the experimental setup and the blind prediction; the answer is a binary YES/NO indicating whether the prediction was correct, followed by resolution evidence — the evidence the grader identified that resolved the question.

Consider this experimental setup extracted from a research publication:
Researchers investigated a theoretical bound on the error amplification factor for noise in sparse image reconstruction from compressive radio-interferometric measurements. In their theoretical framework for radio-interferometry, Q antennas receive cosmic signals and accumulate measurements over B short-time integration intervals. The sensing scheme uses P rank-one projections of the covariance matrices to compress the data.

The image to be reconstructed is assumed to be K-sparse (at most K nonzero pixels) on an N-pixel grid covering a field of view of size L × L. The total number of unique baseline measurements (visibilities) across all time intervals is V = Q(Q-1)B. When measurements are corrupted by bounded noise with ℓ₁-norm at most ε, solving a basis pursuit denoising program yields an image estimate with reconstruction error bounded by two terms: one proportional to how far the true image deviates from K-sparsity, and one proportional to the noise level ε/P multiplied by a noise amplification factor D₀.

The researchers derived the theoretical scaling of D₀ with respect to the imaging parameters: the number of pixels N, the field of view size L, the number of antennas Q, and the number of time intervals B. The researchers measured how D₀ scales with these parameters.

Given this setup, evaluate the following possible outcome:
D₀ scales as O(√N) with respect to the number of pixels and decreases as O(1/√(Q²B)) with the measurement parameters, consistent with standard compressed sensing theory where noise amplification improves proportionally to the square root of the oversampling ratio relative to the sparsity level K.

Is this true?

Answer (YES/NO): NO